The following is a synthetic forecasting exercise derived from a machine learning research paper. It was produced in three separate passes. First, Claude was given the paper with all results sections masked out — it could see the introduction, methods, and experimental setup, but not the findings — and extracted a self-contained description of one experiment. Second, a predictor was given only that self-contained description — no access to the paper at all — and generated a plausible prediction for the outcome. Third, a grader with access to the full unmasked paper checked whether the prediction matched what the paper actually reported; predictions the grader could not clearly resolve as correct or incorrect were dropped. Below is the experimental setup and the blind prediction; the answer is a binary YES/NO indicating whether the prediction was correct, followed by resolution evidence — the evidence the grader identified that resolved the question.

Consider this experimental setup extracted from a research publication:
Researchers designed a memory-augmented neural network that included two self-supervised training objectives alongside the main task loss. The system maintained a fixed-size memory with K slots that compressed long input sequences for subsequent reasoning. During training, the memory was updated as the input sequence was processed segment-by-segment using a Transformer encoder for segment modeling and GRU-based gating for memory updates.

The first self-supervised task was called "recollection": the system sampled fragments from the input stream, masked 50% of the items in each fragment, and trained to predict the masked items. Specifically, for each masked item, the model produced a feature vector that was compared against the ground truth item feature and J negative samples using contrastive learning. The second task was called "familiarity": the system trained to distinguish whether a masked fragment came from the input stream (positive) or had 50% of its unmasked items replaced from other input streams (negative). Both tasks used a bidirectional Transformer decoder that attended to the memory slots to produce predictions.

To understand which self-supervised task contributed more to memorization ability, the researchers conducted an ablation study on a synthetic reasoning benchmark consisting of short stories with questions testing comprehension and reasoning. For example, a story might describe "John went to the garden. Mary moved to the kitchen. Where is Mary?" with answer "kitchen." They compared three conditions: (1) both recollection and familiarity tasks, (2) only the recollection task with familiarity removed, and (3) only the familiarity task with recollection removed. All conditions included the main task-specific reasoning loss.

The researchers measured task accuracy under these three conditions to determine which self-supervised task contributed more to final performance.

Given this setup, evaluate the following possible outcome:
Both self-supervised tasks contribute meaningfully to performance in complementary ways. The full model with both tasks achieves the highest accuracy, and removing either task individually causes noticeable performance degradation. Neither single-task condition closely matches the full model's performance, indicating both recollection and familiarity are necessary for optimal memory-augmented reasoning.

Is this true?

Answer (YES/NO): NO